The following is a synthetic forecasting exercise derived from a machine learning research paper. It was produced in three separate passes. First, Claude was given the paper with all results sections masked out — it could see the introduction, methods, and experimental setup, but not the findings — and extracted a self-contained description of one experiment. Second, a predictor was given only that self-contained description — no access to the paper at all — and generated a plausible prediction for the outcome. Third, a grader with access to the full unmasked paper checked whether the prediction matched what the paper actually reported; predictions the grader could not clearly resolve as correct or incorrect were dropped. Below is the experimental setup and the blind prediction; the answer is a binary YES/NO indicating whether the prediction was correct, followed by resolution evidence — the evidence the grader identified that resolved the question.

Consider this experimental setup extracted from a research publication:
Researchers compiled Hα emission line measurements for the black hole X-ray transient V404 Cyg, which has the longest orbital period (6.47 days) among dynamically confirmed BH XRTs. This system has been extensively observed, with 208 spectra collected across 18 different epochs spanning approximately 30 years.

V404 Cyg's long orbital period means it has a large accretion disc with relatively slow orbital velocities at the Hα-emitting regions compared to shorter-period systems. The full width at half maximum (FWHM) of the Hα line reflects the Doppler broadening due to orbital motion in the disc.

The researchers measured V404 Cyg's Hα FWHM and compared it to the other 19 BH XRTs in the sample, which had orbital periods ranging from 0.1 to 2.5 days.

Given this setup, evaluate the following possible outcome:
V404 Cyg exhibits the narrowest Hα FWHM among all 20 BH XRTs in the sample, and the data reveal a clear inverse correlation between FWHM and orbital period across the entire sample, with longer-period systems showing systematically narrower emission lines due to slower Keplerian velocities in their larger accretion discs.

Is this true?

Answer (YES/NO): NO